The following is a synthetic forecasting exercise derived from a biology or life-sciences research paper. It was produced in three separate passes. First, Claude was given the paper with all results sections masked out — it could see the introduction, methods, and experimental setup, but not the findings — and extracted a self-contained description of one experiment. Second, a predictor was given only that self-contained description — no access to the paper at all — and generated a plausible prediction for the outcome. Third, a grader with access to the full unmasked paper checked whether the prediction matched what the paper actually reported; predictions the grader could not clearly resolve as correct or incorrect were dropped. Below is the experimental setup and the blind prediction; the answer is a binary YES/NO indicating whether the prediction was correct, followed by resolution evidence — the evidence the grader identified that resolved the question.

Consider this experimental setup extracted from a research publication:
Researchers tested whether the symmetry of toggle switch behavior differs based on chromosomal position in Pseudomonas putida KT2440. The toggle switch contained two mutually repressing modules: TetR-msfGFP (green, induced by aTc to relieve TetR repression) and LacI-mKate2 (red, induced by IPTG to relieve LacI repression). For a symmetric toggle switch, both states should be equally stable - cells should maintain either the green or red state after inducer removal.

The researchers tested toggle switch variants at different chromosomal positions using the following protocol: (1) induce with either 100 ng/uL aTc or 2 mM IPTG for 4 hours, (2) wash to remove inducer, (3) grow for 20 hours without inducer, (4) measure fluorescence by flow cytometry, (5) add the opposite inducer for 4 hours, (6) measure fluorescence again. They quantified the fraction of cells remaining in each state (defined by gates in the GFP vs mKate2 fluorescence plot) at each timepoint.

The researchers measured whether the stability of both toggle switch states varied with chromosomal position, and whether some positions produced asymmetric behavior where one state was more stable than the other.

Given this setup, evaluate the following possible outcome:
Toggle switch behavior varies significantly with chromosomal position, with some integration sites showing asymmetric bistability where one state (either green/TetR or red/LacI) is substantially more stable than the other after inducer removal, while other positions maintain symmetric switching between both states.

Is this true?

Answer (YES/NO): YES